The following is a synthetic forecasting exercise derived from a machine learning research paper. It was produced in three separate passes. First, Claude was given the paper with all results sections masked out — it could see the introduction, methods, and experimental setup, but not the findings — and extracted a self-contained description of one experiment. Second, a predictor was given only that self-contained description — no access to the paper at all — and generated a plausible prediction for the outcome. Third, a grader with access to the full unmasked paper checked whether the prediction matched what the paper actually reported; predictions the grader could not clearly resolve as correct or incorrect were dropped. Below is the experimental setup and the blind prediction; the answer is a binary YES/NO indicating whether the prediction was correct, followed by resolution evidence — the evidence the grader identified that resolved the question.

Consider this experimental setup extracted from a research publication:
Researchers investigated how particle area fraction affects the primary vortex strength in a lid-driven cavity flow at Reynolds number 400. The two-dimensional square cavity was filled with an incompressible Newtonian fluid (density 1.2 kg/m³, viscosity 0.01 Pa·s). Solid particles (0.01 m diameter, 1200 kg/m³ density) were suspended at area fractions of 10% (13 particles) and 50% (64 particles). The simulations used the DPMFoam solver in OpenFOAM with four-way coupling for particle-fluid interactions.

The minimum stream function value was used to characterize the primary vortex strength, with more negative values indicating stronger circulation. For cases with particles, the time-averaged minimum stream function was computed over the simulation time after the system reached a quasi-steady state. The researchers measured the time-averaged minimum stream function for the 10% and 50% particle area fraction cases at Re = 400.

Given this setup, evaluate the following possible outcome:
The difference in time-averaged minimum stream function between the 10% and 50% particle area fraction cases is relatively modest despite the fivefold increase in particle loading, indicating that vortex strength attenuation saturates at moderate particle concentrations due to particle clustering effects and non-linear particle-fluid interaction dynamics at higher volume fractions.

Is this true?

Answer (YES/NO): NO